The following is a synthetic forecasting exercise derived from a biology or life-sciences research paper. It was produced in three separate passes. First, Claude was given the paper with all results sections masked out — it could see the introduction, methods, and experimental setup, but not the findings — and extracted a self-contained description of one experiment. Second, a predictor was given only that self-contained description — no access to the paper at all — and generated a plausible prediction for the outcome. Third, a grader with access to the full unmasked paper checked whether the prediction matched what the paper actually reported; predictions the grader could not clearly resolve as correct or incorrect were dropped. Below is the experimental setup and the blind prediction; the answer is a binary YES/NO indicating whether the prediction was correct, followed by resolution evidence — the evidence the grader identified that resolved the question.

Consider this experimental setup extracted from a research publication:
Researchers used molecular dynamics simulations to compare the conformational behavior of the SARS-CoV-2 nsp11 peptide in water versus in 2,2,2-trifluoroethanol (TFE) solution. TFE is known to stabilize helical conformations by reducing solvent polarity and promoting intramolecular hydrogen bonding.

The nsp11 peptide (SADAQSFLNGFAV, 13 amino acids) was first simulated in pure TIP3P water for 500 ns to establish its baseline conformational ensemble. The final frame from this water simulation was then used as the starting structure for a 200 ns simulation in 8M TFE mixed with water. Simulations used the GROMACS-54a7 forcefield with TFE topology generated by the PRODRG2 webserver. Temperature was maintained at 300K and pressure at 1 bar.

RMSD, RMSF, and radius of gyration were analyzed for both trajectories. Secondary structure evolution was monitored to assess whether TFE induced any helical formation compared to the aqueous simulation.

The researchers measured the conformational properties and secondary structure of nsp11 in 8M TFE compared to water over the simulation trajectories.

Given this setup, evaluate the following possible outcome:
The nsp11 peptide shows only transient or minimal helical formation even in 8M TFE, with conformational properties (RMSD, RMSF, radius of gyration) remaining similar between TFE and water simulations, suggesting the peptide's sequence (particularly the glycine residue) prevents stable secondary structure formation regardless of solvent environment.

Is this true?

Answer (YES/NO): NO